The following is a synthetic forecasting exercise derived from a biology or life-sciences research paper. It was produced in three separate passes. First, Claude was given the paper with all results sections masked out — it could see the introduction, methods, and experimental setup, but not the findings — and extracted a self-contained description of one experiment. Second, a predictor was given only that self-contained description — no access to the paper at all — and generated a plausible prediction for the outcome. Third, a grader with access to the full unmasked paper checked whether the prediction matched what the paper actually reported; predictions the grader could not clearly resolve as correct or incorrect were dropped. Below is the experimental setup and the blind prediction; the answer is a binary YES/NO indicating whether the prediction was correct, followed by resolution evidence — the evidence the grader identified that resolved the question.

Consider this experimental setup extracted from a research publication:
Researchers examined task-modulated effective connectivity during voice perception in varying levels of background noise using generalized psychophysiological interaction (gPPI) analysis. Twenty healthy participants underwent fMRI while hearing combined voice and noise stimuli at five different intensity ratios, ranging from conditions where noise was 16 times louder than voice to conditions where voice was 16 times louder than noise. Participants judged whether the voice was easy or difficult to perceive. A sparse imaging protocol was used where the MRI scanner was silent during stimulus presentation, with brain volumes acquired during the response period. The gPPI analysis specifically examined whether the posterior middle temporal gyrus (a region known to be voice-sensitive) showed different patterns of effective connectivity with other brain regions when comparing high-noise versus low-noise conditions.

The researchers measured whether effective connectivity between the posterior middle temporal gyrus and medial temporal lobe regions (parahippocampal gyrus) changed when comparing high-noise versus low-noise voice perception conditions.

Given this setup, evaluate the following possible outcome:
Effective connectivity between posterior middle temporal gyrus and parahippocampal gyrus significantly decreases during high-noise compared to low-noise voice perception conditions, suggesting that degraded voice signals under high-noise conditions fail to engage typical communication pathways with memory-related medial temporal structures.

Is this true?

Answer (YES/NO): NO